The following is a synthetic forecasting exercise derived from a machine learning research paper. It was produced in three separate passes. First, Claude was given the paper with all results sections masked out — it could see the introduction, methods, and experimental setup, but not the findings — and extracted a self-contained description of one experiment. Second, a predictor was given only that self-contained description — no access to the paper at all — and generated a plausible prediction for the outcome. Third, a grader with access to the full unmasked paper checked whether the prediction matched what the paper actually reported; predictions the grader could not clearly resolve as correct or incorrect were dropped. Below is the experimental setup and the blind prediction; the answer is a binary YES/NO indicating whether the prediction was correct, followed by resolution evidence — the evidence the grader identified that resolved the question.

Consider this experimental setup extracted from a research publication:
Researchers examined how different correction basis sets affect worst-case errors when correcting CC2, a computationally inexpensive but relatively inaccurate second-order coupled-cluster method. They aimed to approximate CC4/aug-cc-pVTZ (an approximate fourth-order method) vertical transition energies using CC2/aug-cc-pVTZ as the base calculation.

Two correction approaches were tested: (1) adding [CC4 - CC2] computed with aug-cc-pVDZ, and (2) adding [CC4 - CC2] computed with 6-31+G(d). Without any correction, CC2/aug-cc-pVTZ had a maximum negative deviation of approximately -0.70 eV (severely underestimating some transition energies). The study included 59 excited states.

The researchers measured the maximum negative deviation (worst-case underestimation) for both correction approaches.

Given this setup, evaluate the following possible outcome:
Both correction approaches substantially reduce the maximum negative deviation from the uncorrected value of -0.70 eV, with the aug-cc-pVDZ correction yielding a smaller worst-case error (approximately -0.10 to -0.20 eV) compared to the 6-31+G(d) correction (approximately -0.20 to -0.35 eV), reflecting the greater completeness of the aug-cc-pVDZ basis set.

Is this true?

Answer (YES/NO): NO